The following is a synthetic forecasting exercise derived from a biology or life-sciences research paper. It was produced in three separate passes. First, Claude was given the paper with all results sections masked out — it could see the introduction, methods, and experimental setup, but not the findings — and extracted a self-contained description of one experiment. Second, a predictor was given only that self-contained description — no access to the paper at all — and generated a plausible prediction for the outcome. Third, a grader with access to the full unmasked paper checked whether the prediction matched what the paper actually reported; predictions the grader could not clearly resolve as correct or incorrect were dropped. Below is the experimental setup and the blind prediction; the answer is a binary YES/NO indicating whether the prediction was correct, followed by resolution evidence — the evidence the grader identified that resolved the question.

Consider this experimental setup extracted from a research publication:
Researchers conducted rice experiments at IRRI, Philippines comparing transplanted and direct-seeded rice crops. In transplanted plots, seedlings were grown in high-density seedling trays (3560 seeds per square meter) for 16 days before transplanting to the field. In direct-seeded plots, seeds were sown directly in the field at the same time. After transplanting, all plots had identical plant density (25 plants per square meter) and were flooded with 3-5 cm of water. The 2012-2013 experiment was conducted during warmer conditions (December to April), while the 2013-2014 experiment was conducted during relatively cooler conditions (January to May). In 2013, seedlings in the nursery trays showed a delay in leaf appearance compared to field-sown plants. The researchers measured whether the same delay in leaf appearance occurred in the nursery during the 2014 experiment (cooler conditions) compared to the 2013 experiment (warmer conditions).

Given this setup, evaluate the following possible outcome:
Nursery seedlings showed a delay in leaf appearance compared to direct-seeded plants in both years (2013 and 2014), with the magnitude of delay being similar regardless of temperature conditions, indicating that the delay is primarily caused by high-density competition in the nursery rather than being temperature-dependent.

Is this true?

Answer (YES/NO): NO